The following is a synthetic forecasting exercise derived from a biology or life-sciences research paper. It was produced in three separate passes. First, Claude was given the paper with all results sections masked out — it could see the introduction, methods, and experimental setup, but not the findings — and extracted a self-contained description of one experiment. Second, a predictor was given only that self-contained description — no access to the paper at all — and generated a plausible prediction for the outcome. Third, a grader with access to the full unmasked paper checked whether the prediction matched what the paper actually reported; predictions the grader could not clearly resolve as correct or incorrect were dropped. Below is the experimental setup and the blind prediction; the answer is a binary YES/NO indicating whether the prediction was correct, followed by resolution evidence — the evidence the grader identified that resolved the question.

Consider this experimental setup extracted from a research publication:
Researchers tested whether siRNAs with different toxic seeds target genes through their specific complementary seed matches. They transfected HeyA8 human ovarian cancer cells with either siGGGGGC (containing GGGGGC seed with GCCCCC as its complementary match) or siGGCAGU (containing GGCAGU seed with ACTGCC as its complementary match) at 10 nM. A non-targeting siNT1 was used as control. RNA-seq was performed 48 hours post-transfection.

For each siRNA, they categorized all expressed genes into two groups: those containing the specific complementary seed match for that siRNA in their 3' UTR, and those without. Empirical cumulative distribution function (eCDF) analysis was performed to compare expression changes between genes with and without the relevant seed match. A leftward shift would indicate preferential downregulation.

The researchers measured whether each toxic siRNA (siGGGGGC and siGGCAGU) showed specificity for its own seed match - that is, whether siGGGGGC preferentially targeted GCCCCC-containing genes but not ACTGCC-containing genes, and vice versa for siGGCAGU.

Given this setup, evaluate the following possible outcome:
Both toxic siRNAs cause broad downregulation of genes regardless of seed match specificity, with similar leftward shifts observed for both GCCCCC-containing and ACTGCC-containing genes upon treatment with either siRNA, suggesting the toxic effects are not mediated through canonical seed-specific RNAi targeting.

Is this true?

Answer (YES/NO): NO